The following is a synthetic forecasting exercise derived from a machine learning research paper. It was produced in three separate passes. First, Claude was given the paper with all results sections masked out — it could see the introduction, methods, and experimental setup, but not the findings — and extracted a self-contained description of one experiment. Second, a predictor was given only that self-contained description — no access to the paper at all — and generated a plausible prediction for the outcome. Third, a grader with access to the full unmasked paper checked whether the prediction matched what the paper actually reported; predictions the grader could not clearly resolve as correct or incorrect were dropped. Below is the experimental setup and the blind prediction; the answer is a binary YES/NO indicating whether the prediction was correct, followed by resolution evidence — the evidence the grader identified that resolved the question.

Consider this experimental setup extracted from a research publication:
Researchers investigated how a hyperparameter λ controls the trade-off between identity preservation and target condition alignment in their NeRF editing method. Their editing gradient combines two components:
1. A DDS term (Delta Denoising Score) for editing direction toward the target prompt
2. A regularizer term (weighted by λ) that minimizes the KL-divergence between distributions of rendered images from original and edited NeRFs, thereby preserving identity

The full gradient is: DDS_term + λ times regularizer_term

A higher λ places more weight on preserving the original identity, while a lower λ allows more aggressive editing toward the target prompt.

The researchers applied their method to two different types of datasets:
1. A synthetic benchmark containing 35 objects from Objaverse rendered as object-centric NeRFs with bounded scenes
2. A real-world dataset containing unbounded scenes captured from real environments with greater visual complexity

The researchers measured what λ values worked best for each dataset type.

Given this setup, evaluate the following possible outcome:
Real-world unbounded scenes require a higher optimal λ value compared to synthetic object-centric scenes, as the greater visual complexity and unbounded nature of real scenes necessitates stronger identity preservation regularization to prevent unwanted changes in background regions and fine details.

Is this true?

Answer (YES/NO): NO